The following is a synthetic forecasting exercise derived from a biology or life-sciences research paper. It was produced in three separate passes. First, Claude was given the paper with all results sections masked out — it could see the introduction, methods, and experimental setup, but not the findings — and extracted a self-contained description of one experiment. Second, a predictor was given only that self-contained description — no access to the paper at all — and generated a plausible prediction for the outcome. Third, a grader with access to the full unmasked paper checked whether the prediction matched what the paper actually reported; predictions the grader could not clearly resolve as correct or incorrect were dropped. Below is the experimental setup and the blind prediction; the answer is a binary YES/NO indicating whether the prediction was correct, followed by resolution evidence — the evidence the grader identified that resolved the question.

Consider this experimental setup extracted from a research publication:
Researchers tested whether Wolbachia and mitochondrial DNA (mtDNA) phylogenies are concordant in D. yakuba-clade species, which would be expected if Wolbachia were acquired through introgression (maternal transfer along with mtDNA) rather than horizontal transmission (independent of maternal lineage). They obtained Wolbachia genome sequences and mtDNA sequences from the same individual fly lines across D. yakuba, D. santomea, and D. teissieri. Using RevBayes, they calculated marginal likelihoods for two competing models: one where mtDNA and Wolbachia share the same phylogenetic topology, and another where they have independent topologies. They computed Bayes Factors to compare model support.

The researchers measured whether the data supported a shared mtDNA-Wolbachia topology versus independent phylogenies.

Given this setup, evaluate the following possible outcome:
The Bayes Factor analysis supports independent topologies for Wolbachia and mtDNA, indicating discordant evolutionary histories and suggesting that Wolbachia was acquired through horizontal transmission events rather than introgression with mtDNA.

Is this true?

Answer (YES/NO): NO